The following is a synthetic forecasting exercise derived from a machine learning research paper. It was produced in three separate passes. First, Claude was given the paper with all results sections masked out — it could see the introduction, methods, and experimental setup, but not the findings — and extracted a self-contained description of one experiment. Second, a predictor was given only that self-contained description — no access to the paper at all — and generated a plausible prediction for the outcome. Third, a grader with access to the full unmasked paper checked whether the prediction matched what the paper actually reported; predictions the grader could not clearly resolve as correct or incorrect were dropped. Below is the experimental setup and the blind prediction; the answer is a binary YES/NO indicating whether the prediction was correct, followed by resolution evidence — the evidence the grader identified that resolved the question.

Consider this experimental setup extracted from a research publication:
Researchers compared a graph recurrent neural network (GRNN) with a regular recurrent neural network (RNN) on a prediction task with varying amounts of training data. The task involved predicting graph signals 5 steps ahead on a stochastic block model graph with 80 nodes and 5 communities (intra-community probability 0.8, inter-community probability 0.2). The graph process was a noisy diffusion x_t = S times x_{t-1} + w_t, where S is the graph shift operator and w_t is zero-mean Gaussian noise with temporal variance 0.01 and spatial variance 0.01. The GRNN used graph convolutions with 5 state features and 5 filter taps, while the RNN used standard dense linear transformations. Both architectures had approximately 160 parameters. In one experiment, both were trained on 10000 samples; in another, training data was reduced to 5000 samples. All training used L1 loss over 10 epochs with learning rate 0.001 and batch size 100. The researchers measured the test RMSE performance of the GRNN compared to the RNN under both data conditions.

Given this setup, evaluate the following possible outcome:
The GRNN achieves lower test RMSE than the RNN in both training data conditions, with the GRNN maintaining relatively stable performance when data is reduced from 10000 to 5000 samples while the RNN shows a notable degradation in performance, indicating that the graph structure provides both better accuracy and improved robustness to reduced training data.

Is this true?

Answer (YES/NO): NO